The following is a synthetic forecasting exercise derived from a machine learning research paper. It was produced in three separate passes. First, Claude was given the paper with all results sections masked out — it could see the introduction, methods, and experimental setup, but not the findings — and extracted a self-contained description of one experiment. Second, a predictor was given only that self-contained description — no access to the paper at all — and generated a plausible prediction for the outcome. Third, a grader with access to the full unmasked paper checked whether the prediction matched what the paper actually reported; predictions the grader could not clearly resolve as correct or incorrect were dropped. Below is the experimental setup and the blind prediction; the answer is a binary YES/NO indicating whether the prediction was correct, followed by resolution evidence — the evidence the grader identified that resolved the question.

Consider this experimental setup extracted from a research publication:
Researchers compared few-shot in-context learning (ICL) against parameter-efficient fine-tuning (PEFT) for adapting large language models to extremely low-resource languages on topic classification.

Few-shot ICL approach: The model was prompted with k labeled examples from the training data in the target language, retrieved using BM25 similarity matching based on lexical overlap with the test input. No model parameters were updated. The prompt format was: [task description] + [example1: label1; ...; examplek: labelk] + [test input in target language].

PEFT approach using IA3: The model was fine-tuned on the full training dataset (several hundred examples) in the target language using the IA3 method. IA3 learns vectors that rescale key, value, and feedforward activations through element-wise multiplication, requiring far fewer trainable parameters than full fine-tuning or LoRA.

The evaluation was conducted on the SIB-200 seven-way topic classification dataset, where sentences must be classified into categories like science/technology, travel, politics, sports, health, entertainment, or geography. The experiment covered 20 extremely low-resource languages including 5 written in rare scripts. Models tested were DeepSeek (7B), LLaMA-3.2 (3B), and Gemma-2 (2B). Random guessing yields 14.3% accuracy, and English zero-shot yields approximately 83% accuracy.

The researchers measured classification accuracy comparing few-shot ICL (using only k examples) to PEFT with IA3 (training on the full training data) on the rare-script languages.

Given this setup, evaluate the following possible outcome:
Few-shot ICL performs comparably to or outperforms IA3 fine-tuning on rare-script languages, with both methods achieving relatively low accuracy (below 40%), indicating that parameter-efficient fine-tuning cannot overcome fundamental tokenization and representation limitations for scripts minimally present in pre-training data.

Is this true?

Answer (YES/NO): NO